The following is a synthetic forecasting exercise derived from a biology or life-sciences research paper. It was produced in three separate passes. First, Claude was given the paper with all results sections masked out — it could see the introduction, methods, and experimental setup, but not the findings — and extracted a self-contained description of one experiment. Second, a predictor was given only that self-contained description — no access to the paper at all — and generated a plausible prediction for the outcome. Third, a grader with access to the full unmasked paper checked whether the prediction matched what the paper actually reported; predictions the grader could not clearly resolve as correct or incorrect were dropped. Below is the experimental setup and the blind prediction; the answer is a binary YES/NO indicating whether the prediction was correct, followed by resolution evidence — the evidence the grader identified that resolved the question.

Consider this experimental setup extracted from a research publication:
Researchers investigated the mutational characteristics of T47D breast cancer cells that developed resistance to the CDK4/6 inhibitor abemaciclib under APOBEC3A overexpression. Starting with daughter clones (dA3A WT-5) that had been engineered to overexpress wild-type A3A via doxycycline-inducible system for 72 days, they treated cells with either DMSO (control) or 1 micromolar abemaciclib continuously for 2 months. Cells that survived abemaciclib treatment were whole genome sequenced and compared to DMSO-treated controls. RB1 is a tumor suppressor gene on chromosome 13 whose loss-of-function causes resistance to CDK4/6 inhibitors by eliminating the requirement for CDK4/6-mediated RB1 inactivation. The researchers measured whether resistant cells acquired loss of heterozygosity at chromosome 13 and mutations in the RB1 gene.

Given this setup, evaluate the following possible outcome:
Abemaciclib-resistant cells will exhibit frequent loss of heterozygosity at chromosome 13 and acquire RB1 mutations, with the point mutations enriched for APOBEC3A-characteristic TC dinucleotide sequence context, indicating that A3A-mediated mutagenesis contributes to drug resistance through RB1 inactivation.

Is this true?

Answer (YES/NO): YES